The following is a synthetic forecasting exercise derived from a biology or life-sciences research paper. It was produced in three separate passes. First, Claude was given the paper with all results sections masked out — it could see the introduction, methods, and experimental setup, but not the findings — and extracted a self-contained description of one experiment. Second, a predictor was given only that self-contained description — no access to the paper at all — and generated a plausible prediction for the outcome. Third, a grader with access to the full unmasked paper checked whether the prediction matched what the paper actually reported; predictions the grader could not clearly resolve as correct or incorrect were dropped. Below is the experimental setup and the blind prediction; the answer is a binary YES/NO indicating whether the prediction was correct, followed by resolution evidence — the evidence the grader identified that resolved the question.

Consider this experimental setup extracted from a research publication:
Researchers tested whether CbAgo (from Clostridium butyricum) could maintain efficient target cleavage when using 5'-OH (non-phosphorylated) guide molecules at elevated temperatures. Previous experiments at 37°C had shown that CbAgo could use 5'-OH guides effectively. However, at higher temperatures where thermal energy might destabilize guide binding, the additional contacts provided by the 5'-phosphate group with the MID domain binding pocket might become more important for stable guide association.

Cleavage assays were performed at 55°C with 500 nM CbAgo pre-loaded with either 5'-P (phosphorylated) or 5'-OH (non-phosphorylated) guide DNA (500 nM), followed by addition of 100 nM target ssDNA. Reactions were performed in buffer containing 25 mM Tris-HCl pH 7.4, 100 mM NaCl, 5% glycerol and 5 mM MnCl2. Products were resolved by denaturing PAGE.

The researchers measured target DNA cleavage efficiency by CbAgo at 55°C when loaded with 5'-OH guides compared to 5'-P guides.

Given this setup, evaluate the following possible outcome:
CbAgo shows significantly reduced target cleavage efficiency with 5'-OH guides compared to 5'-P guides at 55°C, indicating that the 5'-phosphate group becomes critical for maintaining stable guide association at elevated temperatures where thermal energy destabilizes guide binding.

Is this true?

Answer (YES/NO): YES